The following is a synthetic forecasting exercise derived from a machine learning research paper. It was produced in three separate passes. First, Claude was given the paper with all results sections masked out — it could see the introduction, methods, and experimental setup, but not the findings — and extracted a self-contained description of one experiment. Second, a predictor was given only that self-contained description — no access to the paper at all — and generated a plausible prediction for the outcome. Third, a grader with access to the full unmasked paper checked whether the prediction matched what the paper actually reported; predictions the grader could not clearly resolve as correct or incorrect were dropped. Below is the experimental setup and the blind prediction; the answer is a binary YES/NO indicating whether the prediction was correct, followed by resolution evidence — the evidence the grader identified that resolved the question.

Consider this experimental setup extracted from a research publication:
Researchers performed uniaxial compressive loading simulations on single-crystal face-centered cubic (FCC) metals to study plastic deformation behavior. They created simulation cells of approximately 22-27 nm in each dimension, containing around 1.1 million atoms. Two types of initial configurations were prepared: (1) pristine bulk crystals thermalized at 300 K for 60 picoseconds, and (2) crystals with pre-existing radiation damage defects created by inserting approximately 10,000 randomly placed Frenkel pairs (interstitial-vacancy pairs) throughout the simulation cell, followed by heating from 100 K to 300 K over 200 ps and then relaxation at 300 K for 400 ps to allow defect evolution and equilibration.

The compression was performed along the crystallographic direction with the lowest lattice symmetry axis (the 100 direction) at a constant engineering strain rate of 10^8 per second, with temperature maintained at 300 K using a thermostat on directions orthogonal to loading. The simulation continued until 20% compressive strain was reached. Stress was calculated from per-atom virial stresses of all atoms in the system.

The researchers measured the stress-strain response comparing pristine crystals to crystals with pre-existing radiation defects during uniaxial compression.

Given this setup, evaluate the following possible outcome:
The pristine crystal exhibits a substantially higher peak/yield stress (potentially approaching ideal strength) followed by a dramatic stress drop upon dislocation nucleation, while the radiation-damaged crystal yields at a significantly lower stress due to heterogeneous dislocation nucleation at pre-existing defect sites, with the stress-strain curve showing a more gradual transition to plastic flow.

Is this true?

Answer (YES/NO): NO